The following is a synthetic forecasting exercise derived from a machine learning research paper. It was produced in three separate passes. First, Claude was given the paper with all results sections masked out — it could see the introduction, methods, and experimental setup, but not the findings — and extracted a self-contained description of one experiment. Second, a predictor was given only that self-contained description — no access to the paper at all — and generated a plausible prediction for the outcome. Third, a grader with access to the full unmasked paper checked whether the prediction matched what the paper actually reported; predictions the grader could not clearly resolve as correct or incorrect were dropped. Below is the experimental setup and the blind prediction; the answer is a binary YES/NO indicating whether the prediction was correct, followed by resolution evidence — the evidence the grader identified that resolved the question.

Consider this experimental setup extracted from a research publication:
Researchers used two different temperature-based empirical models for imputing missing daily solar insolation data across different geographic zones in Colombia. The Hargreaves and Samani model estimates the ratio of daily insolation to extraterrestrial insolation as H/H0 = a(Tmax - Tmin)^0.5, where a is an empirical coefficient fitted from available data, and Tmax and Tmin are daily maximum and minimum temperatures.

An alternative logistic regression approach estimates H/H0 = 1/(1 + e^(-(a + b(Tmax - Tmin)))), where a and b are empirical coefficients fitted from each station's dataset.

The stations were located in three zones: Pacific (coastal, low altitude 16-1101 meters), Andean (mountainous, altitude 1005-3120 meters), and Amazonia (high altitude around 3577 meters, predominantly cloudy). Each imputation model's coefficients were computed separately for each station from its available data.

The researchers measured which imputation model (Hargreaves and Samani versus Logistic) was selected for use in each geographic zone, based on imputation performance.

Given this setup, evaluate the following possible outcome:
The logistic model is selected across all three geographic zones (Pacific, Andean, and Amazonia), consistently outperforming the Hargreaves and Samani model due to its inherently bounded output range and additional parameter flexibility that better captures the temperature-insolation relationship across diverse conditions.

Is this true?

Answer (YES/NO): NO